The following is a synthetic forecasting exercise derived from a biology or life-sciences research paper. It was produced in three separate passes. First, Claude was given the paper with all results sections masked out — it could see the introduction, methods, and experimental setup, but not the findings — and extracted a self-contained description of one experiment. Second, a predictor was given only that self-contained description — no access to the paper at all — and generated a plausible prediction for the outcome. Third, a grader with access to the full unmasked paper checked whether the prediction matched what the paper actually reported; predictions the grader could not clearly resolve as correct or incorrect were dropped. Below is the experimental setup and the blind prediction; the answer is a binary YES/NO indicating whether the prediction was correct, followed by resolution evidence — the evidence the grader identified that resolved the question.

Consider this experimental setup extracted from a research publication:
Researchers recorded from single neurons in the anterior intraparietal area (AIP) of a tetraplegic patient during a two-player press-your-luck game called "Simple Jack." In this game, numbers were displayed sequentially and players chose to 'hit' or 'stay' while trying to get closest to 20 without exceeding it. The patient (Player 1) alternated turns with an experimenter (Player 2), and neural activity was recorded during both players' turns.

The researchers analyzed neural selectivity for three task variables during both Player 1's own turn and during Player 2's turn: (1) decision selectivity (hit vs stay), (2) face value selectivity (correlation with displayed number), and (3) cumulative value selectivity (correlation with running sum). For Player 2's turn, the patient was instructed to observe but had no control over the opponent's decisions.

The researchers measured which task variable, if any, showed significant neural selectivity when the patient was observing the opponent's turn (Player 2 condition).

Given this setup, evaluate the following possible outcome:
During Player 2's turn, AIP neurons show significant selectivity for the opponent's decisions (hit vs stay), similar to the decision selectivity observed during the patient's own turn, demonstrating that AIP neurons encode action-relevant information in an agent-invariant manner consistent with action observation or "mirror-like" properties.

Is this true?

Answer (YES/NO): NO